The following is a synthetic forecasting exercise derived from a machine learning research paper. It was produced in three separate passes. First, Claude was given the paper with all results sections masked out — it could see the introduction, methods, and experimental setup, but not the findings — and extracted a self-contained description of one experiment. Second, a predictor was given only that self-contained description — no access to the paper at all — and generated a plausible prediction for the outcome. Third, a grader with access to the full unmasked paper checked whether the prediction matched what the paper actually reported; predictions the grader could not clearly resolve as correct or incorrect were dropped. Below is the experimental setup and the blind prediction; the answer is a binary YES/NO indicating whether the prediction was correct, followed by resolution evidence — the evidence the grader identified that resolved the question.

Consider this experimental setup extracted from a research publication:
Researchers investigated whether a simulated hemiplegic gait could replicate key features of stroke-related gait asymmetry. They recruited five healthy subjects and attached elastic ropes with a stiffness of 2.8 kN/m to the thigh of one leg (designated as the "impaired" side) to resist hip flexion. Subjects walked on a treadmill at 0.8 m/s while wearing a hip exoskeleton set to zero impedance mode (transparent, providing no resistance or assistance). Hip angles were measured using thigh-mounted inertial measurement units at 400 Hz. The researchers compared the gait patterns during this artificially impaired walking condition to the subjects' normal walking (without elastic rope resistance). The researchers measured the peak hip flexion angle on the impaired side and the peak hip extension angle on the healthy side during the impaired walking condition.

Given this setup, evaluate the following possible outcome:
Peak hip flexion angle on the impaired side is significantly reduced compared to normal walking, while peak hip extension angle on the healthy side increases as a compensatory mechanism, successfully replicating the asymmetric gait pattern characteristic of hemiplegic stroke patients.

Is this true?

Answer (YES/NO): NO